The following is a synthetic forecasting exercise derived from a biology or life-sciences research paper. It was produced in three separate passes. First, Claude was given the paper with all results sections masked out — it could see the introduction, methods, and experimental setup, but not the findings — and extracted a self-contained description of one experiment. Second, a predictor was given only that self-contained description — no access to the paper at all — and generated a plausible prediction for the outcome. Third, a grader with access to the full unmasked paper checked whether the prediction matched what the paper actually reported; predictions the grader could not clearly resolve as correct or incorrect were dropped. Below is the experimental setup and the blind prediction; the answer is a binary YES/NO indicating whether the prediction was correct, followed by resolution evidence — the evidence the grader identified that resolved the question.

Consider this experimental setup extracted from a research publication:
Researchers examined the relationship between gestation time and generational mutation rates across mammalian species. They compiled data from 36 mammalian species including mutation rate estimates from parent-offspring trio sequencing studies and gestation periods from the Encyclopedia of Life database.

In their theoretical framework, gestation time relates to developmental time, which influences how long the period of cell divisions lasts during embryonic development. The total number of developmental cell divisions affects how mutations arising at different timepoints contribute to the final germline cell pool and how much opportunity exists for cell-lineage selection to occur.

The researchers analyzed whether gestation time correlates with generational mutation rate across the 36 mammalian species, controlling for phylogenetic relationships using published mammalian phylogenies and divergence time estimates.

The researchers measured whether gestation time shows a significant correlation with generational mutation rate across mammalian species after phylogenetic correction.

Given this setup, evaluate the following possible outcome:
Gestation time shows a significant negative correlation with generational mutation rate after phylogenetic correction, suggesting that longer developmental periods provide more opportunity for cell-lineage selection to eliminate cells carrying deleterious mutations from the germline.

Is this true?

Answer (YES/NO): NO